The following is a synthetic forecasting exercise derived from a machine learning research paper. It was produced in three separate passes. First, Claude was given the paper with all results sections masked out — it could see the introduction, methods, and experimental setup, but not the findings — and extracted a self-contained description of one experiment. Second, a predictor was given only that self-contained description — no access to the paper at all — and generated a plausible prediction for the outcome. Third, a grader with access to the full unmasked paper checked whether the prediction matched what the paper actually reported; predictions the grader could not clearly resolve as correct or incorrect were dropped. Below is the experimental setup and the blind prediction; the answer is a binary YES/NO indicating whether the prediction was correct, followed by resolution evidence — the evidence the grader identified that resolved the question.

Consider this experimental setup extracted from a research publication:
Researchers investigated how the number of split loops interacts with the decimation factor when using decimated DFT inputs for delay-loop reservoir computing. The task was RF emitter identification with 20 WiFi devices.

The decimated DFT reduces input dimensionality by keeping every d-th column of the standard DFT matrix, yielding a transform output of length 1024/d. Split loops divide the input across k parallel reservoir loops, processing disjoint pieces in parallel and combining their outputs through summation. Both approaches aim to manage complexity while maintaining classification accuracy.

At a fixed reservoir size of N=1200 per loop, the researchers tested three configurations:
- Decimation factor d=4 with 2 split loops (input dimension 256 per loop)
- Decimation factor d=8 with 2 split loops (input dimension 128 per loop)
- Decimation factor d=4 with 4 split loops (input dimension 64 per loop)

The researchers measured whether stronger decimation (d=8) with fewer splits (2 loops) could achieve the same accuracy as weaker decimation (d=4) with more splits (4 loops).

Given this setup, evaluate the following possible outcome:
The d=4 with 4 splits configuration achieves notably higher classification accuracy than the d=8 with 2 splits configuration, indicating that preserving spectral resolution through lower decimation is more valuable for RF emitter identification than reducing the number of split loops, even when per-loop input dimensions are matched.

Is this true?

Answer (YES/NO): NO